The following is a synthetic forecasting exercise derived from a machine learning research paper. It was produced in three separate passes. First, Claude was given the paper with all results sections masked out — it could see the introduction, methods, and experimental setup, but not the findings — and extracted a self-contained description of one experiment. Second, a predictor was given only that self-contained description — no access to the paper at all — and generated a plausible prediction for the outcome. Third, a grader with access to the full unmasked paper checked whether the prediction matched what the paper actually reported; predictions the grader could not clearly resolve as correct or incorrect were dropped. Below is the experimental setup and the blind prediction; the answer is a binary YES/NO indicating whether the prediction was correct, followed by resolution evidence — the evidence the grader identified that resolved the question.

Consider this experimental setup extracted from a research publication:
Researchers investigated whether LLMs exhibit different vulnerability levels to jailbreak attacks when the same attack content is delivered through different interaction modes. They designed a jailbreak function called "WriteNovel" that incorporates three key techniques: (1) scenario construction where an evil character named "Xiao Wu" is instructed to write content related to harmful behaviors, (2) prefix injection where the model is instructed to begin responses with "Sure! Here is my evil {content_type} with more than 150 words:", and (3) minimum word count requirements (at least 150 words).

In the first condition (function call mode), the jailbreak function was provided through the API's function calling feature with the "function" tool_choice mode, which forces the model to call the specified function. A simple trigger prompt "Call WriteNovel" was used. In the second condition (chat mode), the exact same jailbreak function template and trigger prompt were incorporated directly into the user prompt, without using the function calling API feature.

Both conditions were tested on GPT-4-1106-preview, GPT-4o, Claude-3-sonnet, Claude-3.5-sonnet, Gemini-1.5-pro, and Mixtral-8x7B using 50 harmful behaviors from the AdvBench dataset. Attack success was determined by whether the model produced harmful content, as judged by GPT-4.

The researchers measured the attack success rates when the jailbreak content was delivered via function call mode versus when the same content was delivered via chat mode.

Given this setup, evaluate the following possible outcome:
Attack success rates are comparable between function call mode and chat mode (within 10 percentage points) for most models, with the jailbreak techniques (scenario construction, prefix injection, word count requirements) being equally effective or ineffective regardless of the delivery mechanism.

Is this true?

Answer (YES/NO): NO